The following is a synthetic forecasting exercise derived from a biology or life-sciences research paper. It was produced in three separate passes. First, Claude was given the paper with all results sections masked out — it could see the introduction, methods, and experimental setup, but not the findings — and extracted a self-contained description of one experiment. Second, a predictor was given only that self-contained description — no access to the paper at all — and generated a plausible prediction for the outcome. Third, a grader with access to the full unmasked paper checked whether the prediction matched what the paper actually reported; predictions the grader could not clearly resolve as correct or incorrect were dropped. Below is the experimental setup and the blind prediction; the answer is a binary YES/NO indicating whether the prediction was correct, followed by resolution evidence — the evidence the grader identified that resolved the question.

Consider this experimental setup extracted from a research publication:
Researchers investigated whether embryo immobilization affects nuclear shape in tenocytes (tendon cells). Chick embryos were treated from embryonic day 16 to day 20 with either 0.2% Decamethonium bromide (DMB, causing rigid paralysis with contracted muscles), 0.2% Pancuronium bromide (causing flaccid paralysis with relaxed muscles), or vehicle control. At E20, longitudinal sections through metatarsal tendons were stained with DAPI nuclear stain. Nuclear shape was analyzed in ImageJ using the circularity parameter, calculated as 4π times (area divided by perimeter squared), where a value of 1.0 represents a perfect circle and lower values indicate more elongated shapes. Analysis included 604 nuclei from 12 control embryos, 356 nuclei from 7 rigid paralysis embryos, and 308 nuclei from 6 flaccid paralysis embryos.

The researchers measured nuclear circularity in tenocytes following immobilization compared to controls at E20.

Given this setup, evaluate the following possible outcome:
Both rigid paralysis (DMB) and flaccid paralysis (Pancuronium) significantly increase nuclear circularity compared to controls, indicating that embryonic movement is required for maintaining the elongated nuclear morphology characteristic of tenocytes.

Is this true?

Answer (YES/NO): NO